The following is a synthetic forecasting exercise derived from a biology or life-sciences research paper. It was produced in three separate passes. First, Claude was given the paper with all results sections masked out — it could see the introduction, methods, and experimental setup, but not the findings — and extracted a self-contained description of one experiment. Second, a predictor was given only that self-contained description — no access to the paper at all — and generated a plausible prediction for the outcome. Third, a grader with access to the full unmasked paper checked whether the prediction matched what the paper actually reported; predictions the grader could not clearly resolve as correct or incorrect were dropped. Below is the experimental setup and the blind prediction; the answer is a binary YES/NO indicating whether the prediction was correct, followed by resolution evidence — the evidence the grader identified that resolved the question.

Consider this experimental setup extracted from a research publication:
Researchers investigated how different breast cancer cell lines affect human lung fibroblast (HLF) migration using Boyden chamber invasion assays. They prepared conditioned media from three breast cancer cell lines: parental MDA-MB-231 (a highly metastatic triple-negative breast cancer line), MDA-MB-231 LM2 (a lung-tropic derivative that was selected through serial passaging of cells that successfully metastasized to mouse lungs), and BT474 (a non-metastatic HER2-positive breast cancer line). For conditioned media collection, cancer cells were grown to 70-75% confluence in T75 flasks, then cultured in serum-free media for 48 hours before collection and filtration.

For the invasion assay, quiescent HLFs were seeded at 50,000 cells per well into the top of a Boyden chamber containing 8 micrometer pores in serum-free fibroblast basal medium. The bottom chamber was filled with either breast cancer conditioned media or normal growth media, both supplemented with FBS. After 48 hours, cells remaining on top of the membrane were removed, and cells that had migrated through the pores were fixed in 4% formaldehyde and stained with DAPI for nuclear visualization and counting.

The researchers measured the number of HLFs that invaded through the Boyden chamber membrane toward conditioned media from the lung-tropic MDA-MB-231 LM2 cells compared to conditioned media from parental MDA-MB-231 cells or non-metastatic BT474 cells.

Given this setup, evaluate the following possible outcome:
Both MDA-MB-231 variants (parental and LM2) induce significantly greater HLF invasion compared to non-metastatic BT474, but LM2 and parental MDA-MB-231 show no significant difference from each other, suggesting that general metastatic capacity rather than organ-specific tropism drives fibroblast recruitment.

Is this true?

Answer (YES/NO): NO